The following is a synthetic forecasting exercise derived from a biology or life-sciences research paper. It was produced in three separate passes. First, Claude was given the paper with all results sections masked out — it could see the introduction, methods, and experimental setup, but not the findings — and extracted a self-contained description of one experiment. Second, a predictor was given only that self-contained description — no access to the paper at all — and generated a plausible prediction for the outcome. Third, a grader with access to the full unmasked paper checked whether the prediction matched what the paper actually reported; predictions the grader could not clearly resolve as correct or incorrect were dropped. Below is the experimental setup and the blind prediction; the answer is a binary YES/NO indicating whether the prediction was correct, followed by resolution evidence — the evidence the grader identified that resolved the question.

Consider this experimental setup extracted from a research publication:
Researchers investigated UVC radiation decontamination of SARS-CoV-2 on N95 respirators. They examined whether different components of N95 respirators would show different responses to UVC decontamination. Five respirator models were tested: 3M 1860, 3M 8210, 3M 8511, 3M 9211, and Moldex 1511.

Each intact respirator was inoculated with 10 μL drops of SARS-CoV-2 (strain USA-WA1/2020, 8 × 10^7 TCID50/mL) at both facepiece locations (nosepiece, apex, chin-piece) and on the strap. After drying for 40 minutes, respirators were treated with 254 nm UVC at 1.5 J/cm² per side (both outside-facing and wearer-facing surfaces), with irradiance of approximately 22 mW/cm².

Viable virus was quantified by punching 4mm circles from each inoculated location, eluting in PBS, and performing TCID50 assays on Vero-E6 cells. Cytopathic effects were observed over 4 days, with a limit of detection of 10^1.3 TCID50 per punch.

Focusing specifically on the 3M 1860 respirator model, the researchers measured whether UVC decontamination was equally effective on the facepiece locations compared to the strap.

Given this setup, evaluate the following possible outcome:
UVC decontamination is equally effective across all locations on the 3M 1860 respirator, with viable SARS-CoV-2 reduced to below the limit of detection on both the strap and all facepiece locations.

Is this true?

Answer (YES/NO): NO